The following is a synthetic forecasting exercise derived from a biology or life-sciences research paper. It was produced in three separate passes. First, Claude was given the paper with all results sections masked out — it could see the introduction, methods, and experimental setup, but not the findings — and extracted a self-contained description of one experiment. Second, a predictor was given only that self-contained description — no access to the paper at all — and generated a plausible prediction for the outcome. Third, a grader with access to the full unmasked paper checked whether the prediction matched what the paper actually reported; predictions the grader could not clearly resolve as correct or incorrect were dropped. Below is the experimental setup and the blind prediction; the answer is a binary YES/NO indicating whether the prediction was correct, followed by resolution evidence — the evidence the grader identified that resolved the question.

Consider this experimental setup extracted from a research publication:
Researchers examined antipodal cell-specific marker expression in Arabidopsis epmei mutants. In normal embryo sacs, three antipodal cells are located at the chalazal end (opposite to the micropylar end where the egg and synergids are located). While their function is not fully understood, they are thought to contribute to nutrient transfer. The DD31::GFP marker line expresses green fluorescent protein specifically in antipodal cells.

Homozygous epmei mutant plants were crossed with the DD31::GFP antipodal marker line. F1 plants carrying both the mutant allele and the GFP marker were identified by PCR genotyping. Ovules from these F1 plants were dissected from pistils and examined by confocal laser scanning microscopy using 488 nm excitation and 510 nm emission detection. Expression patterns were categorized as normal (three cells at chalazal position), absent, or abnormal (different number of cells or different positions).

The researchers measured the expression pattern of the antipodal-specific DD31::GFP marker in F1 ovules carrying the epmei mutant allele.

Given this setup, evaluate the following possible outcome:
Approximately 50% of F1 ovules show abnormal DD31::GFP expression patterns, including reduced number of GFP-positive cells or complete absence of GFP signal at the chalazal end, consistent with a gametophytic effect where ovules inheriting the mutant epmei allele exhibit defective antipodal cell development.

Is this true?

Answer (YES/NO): NO